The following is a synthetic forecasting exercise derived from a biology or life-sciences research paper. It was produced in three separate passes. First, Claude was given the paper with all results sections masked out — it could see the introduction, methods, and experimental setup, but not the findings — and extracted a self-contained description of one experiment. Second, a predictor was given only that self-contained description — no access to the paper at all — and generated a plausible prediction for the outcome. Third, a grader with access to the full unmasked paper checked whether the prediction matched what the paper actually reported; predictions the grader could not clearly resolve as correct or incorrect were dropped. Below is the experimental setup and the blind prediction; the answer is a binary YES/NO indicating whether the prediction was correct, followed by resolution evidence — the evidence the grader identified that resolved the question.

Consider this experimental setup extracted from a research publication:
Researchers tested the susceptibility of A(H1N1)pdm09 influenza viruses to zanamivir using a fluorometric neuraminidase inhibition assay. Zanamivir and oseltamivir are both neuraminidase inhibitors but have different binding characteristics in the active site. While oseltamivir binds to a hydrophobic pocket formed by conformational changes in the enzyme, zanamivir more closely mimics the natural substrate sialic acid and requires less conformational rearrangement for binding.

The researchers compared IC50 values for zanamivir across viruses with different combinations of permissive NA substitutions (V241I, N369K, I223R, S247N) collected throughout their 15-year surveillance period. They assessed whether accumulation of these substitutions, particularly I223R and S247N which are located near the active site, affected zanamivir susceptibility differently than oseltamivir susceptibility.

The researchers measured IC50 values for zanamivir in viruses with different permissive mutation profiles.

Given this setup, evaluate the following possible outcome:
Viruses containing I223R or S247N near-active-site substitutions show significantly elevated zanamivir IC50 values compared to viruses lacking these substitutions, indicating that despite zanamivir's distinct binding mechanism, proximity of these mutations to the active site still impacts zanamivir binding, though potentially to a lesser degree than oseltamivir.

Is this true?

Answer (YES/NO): NO